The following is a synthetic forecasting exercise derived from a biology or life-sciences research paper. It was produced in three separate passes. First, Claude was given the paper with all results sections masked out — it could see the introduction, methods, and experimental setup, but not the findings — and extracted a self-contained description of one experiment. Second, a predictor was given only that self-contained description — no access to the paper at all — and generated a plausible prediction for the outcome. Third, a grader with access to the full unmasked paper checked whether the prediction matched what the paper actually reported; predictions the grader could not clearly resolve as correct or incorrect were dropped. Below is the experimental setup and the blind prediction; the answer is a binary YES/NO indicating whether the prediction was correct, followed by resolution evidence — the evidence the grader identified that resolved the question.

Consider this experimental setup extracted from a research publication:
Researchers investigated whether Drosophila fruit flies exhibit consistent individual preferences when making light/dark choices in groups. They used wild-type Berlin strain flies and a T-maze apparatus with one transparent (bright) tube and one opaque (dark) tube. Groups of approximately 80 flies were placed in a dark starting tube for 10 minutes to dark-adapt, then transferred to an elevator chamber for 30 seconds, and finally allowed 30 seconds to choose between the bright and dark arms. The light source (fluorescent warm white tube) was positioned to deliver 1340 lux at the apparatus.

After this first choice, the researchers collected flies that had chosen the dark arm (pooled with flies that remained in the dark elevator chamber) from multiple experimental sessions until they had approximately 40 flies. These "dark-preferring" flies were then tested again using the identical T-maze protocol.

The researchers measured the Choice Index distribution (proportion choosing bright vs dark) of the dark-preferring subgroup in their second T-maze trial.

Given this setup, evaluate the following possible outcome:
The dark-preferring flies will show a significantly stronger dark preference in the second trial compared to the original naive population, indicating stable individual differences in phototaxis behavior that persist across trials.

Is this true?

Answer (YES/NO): NO